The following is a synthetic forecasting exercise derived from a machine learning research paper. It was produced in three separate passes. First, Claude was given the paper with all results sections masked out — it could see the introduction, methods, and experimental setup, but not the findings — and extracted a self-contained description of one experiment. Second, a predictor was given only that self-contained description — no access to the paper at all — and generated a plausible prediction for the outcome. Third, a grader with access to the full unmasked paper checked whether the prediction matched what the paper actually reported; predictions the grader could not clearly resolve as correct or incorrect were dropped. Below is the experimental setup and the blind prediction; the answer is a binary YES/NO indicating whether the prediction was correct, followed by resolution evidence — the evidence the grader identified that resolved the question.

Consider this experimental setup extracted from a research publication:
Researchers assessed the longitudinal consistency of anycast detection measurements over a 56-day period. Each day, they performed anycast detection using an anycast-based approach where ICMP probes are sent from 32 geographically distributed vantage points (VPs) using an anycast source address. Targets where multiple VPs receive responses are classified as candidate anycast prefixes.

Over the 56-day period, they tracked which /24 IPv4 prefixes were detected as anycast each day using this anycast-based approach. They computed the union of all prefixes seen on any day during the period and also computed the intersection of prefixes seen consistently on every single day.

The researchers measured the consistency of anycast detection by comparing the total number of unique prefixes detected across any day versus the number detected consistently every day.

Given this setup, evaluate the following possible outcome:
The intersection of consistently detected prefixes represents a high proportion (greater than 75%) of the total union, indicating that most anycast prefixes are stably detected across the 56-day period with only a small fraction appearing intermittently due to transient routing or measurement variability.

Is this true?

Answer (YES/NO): NO